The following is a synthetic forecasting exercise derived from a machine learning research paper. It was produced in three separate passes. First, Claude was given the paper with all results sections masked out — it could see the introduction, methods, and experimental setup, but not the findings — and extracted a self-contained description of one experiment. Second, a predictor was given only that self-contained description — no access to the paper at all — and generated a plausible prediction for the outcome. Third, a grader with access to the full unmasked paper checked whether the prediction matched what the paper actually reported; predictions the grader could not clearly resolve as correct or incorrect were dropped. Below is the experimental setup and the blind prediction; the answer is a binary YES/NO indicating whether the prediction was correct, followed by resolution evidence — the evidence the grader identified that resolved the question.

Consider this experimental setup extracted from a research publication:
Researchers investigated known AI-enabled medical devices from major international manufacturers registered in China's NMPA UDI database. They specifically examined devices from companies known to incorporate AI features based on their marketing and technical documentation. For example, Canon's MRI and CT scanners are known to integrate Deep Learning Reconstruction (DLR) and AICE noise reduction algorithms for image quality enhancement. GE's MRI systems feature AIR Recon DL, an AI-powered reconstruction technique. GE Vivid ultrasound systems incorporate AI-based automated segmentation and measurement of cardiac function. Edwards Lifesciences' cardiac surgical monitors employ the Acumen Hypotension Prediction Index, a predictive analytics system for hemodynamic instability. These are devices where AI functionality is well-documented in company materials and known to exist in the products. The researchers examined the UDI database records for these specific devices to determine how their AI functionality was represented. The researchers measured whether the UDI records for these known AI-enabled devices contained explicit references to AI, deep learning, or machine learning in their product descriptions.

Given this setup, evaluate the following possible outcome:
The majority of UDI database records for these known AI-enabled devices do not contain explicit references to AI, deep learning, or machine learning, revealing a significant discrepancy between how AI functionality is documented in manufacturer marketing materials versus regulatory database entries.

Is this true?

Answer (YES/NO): YES